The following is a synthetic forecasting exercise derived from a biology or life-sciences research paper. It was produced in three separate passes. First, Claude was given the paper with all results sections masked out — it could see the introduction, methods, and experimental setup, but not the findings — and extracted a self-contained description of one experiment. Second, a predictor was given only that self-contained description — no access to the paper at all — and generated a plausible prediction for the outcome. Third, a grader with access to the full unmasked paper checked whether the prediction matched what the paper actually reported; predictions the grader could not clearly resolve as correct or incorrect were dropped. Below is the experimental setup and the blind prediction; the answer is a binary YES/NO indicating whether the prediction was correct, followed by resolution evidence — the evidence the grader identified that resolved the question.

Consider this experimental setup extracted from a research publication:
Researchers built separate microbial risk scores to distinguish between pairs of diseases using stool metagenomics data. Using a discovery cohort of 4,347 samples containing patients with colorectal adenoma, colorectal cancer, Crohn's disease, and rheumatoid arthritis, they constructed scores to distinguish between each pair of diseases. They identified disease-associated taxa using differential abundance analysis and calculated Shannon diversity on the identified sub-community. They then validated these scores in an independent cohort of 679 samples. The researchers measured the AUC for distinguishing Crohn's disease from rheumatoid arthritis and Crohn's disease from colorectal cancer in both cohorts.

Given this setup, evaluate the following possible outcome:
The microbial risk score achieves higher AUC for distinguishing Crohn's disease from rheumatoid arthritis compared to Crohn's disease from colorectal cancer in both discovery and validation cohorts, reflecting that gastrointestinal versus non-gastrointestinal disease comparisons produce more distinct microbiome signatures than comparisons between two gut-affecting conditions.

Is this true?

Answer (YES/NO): NO